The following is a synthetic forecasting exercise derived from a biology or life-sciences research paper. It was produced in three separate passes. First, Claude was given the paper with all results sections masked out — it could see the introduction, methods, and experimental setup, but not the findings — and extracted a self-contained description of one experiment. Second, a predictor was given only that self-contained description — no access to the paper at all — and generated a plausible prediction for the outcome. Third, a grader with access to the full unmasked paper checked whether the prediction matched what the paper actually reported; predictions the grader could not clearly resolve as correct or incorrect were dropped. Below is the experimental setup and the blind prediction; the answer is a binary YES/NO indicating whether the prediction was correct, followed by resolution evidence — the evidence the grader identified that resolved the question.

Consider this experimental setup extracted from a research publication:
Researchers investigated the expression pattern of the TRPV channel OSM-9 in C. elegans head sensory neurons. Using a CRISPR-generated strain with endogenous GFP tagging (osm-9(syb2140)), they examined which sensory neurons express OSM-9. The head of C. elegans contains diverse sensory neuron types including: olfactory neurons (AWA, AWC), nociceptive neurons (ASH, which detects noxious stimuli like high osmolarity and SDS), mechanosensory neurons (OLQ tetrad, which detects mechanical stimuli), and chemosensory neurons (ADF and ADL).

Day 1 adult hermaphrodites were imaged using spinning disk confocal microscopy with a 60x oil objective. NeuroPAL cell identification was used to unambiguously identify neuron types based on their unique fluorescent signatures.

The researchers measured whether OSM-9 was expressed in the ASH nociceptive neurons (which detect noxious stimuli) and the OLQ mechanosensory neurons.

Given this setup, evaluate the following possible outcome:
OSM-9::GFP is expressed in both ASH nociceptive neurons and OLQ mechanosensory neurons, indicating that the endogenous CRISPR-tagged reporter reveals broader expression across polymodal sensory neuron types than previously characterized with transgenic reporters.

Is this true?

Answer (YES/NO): YES